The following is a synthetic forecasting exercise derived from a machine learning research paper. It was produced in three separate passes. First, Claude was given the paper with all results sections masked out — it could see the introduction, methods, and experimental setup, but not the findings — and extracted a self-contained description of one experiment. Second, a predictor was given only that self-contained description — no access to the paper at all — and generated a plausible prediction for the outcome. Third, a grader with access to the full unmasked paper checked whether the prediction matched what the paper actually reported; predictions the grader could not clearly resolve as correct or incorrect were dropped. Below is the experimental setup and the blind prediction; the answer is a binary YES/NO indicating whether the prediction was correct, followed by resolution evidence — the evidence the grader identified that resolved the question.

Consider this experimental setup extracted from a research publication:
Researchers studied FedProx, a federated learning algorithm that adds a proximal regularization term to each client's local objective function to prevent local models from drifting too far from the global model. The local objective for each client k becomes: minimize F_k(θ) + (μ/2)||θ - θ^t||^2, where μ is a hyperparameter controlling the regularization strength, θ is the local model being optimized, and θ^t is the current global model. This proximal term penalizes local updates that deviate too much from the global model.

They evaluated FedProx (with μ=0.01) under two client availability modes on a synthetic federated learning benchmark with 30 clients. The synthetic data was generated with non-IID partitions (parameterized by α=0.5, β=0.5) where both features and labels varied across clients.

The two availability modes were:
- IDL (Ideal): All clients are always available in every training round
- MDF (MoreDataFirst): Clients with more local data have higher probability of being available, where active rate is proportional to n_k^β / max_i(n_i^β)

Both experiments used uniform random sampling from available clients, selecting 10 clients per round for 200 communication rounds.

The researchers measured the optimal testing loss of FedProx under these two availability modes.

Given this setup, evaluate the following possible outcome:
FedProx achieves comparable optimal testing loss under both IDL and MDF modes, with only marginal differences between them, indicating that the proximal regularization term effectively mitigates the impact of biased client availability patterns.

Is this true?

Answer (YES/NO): NO